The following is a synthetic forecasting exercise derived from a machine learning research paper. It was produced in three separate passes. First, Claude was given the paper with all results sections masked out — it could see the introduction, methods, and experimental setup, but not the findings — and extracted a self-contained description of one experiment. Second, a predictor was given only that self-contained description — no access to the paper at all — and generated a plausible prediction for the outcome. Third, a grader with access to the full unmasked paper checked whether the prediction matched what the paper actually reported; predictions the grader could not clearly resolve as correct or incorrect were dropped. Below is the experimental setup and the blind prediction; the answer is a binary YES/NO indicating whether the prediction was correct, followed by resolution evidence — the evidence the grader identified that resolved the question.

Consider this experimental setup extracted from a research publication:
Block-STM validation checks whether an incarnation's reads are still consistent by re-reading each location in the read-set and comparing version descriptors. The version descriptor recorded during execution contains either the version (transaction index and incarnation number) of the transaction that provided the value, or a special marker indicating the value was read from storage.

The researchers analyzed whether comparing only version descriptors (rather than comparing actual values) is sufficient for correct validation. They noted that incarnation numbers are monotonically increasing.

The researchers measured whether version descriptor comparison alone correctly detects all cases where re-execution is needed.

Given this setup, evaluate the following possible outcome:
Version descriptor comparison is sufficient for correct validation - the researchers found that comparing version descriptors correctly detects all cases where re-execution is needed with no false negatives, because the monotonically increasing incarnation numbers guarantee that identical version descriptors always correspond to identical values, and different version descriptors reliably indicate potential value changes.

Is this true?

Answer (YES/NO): YES